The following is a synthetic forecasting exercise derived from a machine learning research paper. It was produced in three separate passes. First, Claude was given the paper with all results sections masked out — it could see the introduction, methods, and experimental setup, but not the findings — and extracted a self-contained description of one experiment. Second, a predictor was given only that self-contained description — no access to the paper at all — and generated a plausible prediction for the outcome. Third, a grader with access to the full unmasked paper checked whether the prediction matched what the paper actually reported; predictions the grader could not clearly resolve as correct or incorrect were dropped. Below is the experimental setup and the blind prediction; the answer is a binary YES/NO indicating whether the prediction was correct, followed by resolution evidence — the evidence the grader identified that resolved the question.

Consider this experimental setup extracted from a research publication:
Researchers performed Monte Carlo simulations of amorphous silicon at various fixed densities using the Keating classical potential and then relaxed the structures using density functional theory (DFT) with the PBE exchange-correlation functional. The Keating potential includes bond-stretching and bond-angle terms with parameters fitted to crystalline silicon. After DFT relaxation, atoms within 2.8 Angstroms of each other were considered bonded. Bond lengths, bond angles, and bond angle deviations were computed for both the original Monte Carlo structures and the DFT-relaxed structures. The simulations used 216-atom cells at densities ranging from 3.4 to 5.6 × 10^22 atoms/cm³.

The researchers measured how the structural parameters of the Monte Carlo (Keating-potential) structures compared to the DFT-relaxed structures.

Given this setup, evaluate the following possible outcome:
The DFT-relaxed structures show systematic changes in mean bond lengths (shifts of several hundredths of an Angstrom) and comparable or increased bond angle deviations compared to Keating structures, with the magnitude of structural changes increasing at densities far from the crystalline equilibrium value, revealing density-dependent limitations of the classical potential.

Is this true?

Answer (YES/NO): YES